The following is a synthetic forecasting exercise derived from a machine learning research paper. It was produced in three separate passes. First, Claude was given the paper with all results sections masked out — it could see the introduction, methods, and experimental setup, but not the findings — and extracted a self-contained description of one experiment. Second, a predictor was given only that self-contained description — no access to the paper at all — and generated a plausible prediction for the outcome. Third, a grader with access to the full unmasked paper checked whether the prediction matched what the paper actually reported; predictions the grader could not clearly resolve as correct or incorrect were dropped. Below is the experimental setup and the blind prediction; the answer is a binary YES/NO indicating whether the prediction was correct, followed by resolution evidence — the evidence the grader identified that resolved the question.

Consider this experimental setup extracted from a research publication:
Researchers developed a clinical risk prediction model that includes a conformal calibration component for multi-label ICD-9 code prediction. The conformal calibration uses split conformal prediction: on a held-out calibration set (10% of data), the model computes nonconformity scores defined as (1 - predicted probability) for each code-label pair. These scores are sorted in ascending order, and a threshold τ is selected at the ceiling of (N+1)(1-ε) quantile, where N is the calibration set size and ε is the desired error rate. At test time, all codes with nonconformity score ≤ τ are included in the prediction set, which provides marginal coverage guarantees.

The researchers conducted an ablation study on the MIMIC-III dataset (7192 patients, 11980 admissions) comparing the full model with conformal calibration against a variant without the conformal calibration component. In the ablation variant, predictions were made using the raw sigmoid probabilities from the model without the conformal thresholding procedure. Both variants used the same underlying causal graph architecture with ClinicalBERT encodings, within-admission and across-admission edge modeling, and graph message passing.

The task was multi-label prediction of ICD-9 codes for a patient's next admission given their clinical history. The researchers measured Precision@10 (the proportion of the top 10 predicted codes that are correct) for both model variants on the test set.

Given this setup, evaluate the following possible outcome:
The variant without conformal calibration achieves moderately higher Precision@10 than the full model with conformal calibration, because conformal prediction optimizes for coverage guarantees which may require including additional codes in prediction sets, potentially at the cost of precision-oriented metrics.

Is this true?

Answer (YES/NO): NO